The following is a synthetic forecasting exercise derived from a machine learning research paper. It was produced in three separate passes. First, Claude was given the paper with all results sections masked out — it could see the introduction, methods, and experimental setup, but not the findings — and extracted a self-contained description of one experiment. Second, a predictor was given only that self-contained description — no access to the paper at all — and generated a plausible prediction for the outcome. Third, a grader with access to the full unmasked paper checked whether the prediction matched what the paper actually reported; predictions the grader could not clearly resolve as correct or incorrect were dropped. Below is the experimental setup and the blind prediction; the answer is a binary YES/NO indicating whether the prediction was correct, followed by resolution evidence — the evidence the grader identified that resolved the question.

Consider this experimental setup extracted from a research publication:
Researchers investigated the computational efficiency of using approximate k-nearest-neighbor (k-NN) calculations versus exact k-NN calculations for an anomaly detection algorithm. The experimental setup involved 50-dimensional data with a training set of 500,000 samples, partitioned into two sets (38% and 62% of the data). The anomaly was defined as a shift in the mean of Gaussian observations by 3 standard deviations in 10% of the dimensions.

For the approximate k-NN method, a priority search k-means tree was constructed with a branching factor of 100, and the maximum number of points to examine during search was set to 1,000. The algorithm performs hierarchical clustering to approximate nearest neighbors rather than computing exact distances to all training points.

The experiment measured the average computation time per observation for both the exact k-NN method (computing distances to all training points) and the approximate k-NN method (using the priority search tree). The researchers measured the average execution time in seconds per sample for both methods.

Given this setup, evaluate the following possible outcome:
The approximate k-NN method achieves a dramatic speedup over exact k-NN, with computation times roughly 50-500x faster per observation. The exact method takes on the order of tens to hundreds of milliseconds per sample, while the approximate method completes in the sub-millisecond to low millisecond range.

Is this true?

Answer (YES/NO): NO